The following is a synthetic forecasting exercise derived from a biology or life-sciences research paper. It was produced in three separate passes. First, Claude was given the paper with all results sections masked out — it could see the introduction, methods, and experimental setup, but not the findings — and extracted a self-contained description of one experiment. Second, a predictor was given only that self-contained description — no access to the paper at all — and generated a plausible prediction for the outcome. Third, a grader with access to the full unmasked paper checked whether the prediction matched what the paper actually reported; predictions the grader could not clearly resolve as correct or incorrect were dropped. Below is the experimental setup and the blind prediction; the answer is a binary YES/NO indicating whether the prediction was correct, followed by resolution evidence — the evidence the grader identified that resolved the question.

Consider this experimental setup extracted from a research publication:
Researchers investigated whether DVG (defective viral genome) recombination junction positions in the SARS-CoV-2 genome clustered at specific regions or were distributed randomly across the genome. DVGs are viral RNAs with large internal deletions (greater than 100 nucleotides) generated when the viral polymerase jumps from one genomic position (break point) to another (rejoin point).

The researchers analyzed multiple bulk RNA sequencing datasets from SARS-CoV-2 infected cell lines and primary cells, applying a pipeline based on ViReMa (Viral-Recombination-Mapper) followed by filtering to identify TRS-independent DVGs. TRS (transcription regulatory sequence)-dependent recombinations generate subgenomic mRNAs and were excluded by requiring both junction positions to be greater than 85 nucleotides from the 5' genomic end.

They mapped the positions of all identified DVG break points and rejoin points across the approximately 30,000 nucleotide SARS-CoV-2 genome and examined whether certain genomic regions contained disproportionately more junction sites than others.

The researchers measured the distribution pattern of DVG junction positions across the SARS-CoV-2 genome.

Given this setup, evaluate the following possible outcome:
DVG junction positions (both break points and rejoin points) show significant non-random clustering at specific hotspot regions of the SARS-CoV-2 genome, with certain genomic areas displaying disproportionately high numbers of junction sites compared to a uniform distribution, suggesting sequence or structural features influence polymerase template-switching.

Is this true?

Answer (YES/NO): YES